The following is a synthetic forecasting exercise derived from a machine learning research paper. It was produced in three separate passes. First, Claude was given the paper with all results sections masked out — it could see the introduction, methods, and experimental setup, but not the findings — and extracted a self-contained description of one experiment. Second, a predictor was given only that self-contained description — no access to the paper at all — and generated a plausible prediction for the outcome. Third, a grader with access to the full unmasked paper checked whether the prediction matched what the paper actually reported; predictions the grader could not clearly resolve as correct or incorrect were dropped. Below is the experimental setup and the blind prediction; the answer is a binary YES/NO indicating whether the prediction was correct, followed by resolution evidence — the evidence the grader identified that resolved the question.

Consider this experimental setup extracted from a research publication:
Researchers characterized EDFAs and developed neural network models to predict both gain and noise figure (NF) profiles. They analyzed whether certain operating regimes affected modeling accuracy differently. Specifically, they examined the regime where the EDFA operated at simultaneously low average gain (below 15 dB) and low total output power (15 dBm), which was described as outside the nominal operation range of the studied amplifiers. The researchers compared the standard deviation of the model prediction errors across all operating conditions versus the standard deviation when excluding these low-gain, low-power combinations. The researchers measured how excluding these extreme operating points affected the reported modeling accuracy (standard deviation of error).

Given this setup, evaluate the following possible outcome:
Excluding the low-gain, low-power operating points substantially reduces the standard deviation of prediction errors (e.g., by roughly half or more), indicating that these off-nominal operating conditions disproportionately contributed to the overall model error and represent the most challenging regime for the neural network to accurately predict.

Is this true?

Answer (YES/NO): NO